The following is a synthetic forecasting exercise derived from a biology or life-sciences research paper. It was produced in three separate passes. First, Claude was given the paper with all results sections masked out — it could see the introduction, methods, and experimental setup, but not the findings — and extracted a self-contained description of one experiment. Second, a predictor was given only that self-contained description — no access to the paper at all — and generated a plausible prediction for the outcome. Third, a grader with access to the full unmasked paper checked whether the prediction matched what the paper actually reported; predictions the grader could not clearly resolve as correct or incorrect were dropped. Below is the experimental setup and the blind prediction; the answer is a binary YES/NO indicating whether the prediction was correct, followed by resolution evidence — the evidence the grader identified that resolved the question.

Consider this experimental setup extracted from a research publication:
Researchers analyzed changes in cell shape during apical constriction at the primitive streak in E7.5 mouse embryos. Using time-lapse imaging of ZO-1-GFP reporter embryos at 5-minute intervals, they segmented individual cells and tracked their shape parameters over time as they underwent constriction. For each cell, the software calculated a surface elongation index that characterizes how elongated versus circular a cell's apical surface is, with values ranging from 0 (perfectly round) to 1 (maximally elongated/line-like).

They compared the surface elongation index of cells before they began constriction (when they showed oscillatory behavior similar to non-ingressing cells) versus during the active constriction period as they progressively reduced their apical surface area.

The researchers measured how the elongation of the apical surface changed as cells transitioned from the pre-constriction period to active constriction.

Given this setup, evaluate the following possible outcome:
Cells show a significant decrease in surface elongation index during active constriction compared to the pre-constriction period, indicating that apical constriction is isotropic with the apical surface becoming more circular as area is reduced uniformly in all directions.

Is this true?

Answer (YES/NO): NO